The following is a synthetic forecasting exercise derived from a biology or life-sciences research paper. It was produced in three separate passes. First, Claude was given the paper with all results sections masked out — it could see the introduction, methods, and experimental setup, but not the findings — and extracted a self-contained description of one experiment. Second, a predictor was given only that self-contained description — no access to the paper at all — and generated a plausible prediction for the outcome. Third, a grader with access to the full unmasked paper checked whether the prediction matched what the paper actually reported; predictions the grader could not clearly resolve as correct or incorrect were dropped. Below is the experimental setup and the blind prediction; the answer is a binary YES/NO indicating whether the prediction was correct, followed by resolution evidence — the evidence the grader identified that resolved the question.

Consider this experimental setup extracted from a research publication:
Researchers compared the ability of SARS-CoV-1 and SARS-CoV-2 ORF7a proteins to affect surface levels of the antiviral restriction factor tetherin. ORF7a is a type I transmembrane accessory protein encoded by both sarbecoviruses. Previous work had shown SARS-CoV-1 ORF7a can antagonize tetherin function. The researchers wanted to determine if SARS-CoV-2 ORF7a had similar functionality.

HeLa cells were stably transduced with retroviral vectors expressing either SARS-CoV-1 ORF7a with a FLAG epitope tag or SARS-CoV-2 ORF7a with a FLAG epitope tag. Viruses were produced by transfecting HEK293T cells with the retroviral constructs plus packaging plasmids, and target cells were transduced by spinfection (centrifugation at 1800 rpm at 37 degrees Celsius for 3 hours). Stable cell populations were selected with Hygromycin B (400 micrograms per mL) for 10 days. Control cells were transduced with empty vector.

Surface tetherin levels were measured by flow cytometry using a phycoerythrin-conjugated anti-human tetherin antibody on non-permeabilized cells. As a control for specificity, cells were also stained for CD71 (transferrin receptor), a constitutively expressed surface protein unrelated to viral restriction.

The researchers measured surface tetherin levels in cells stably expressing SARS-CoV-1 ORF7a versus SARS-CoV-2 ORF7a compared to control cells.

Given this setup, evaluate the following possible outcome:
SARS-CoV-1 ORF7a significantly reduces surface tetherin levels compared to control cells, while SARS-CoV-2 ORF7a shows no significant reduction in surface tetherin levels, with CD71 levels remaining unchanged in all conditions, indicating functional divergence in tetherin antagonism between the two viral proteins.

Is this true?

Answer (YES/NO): NO